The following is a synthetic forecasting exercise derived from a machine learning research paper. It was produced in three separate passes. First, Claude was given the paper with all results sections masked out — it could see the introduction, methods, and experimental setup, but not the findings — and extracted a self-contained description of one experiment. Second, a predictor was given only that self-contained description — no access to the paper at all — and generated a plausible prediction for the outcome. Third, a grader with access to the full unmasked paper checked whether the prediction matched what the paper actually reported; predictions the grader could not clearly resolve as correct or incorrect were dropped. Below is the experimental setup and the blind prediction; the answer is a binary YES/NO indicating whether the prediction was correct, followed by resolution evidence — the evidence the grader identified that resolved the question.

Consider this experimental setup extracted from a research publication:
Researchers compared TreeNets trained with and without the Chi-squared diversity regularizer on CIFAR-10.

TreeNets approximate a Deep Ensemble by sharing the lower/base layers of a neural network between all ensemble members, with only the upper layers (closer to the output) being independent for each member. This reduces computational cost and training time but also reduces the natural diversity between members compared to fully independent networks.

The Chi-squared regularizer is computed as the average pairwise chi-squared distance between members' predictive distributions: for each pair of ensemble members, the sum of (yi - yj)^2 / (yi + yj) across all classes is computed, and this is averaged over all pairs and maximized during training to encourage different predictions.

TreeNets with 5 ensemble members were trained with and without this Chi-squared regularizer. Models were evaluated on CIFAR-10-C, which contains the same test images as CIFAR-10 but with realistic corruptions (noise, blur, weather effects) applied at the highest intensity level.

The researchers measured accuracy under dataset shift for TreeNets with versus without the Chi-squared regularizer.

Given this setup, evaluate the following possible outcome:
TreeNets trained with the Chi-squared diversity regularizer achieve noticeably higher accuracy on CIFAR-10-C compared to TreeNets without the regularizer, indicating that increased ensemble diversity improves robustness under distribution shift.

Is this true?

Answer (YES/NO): NO